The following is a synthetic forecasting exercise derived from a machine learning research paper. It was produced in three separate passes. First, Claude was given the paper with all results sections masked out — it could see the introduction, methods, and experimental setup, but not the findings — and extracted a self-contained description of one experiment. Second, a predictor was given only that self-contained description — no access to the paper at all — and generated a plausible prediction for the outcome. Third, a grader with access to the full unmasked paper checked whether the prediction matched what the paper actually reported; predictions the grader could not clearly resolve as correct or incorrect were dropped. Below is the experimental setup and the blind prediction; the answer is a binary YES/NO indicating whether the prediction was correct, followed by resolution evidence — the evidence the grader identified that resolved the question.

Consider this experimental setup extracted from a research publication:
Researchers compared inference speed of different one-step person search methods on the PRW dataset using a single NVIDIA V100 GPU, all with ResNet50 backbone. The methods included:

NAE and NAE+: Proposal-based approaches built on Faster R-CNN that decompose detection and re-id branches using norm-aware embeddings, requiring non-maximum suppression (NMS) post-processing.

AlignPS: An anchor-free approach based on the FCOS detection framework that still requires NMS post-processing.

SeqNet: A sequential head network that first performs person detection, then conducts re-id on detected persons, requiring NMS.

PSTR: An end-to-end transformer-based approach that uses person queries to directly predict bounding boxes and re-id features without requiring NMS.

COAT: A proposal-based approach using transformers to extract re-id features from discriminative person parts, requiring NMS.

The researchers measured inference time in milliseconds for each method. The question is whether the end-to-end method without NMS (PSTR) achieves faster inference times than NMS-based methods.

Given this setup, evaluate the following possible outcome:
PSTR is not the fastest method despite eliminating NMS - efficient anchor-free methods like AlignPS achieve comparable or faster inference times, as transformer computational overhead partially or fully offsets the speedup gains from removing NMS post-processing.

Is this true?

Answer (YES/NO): NO